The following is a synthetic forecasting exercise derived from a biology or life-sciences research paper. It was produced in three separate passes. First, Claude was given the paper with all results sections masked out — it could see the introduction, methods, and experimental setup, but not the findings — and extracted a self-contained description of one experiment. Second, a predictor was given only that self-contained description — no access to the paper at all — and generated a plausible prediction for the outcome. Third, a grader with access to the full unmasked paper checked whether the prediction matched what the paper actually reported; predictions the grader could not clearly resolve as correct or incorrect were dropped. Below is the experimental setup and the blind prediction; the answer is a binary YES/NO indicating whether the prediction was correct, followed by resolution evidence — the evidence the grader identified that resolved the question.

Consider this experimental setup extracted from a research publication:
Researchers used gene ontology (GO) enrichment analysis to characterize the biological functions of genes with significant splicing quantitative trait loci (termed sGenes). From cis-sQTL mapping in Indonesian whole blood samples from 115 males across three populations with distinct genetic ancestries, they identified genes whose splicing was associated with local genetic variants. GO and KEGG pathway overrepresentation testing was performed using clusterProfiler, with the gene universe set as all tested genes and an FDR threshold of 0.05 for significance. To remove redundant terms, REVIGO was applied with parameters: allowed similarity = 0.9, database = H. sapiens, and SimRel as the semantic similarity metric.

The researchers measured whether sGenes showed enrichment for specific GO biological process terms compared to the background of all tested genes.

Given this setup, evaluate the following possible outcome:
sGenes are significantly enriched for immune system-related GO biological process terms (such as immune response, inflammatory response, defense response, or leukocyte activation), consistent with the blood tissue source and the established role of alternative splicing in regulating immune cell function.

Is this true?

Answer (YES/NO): YES